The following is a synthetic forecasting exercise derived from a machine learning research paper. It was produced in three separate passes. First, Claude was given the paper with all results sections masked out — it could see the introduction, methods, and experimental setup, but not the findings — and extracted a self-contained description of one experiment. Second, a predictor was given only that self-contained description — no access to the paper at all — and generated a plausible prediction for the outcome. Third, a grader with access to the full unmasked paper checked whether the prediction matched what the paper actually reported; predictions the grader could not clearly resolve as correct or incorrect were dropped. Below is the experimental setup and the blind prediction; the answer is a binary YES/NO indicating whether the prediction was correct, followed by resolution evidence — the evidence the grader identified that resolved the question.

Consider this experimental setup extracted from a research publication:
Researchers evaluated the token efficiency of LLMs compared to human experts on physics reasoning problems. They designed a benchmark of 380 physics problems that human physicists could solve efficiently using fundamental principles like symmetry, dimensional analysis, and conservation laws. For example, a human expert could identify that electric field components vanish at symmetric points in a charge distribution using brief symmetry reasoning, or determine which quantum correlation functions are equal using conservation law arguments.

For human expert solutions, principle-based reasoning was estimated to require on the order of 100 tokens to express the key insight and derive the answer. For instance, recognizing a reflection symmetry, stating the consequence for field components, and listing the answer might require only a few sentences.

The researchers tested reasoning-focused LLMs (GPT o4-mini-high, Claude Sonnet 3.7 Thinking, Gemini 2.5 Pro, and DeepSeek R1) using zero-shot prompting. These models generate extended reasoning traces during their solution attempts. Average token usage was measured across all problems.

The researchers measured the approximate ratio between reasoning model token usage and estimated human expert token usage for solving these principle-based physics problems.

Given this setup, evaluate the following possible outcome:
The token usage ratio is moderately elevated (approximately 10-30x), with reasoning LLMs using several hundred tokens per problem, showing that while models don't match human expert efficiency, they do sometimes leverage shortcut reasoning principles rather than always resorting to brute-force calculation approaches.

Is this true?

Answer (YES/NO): NO